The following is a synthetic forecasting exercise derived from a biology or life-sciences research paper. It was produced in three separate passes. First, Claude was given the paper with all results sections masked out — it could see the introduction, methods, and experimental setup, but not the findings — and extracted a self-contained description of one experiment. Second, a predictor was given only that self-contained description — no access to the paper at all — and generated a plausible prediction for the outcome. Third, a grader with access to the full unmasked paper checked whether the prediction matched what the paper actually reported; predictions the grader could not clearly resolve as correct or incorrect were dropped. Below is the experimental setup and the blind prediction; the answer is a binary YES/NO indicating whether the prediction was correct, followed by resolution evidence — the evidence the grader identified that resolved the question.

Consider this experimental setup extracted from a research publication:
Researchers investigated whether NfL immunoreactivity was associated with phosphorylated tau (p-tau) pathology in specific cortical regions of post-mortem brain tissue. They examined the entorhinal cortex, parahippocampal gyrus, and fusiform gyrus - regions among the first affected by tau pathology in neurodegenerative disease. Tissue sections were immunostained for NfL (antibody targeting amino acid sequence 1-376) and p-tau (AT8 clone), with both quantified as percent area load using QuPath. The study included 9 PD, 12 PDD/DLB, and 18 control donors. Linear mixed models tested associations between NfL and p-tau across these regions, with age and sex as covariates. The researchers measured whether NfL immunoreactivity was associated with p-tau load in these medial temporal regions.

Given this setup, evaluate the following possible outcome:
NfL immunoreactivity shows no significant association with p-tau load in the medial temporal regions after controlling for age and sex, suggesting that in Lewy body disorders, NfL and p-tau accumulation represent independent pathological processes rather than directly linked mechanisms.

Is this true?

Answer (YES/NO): NO